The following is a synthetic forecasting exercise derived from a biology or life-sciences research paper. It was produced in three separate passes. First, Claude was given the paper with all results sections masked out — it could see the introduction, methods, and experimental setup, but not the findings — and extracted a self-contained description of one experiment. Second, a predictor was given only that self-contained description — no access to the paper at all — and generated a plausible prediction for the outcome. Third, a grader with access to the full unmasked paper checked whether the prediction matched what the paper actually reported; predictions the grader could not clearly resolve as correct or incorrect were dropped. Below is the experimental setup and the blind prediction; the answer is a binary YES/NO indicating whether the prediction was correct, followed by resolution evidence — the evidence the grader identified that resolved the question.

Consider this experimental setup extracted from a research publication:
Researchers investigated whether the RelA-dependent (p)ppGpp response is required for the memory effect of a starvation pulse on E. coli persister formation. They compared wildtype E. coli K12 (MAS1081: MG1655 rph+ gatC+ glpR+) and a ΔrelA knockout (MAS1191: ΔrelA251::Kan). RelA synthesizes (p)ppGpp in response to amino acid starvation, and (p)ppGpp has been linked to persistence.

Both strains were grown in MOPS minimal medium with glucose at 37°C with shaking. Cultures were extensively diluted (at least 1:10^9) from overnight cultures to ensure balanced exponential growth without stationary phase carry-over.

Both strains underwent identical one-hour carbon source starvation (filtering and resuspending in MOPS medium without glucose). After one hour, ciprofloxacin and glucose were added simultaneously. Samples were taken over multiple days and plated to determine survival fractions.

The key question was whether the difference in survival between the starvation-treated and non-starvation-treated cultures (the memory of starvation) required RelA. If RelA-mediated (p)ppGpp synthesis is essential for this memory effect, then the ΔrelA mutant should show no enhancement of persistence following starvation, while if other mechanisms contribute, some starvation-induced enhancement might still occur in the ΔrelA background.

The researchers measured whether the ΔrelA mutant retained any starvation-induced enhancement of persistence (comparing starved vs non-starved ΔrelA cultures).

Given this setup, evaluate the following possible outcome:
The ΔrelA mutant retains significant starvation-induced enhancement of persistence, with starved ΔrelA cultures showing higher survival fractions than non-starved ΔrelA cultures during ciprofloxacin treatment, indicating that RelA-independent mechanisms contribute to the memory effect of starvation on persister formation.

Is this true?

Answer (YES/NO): NO